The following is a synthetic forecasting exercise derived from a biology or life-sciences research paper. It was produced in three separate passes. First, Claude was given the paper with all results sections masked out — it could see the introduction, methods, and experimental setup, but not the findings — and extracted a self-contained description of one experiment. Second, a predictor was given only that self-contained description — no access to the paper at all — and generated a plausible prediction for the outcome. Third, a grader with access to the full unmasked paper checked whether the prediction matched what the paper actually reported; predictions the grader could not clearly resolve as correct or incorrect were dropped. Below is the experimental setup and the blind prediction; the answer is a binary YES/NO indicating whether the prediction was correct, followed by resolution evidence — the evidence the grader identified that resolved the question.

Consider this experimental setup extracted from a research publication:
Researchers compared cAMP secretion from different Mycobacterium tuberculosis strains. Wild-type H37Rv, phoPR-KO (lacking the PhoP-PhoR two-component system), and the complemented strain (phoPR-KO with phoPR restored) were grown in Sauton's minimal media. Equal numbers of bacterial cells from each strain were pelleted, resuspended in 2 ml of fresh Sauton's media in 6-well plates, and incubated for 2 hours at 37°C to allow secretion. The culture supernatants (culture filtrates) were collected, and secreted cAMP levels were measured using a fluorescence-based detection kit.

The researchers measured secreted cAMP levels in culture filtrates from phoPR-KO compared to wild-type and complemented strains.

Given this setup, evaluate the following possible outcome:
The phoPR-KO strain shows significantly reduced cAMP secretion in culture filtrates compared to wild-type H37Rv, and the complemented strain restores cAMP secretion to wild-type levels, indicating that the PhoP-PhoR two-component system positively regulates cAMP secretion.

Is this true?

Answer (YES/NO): YES